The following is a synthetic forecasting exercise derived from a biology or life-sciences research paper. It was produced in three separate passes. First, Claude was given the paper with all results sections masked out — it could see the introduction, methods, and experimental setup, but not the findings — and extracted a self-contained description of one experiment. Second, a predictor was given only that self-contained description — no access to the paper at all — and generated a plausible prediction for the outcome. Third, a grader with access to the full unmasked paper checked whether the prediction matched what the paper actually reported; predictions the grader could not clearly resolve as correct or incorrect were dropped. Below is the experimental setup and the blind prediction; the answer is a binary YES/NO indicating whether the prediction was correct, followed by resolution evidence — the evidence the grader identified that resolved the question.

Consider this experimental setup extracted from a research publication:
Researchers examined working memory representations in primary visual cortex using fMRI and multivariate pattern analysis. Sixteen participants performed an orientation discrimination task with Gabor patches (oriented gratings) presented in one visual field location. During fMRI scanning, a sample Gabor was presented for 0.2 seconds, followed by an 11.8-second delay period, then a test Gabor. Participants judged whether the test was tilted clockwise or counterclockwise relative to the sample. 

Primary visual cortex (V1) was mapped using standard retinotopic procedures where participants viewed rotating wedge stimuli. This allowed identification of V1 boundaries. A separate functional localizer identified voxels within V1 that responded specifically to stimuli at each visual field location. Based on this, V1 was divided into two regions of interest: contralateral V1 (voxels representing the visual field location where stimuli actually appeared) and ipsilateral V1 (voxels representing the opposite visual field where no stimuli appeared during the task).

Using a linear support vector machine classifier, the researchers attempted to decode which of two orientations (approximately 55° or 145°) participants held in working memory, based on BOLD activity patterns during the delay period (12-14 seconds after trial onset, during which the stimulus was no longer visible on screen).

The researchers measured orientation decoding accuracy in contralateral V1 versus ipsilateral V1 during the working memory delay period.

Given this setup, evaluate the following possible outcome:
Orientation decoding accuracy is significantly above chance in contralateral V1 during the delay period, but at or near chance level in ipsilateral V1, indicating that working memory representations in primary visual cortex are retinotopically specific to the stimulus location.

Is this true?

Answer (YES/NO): NO